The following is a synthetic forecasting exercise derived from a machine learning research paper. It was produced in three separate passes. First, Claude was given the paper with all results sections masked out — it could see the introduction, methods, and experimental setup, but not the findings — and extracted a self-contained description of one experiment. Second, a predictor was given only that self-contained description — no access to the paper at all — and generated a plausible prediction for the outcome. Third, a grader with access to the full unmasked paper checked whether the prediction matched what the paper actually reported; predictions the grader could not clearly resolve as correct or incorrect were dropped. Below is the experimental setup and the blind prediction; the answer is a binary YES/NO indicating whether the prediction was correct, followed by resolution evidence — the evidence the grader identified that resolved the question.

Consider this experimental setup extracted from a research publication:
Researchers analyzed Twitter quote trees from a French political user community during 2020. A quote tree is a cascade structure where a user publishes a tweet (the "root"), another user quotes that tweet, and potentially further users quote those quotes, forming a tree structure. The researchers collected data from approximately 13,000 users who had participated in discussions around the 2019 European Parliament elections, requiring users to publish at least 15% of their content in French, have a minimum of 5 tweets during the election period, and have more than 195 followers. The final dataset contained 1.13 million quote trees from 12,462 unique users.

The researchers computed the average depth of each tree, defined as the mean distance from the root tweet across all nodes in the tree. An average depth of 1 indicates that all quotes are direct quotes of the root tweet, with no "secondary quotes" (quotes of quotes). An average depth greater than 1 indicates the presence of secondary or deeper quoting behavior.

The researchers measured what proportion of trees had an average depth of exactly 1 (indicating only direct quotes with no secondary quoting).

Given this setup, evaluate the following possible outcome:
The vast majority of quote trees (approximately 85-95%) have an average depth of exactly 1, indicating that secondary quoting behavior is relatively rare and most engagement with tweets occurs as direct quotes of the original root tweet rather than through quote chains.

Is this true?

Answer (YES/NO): YES